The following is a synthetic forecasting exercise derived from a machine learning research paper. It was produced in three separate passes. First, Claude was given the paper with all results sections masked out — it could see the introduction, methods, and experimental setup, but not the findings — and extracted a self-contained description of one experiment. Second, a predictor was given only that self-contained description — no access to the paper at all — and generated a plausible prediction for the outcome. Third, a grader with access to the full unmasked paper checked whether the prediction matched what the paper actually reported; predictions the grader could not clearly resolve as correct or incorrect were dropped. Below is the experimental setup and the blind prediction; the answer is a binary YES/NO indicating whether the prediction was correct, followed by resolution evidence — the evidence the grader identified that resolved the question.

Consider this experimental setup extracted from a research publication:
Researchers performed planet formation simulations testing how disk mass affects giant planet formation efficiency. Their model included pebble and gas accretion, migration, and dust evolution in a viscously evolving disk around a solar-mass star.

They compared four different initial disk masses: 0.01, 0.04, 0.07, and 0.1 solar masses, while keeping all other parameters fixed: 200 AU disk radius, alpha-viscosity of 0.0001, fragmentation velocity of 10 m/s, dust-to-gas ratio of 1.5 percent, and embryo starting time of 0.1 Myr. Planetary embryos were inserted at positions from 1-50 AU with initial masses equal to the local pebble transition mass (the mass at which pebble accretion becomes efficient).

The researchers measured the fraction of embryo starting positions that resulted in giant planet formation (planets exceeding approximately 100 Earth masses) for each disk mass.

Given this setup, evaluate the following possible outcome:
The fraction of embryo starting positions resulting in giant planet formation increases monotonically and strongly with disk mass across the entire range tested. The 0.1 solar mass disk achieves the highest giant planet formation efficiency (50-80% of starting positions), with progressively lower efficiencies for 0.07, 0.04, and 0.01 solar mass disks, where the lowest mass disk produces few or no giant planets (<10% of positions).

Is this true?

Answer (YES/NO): NO